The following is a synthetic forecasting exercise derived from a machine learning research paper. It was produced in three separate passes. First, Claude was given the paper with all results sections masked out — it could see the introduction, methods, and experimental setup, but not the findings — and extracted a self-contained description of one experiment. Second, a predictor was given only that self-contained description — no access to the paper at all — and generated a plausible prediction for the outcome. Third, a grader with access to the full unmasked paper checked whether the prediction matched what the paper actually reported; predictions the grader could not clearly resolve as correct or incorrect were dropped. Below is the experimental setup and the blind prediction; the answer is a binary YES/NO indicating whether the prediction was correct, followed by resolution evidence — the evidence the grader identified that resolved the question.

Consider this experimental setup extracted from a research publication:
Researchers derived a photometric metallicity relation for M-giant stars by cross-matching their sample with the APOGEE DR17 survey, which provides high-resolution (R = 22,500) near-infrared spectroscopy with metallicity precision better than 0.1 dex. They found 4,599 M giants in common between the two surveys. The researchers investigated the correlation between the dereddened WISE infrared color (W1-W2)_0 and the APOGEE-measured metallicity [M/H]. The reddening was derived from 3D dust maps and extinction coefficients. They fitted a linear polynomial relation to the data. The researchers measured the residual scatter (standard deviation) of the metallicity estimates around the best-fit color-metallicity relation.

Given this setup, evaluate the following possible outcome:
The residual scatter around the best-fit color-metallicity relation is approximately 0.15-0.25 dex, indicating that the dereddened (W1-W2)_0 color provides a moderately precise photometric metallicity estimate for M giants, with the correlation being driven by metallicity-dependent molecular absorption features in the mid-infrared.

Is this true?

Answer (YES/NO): YES